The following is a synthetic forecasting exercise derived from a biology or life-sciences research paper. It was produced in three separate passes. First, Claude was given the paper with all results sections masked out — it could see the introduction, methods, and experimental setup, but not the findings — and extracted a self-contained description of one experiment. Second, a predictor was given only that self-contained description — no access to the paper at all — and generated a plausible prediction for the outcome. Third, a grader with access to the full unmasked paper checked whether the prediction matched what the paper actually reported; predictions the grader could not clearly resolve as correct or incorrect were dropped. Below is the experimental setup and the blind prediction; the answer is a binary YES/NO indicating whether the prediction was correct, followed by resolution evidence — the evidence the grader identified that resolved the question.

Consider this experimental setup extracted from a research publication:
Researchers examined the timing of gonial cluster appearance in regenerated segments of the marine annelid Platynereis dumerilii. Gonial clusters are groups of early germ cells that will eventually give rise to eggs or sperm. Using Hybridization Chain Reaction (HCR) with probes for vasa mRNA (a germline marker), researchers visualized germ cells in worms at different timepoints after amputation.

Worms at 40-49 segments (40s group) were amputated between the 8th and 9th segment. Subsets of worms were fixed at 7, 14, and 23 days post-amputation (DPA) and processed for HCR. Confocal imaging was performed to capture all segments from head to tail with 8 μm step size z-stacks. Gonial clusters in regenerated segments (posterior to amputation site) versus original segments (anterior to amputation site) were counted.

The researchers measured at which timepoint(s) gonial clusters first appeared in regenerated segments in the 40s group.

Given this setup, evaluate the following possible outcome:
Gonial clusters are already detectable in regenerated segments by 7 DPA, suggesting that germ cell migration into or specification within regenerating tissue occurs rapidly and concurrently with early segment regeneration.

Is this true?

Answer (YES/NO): YES